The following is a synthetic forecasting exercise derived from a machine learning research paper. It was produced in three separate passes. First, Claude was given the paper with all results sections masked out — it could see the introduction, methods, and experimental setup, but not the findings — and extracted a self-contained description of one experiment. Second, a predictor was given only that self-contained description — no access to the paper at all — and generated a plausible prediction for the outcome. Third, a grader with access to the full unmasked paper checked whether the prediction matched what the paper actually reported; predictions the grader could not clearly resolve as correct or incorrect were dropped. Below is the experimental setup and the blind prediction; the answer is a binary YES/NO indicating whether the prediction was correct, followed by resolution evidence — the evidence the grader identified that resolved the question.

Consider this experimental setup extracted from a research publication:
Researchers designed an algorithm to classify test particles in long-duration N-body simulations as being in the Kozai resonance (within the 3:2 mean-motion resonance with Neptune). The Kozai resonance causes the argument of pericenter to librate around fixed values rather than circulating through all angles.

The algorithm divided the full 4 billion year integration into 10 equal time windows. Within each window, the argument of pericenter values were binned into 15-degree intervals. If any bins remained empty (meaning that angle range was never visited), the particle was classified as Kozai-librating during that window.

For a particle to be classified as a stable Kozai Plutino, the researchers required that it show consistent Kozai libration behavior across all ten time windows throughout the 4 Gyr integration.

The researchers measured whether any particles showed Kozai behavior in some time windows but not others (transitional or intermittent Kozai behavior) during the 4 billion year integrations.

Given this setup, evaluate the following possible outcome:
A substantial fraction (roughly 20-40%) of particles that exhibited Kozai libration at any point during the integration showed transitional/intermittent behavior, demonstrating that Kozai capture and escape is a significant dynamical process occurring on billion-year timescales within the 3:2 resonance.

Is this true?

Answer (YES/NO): NO